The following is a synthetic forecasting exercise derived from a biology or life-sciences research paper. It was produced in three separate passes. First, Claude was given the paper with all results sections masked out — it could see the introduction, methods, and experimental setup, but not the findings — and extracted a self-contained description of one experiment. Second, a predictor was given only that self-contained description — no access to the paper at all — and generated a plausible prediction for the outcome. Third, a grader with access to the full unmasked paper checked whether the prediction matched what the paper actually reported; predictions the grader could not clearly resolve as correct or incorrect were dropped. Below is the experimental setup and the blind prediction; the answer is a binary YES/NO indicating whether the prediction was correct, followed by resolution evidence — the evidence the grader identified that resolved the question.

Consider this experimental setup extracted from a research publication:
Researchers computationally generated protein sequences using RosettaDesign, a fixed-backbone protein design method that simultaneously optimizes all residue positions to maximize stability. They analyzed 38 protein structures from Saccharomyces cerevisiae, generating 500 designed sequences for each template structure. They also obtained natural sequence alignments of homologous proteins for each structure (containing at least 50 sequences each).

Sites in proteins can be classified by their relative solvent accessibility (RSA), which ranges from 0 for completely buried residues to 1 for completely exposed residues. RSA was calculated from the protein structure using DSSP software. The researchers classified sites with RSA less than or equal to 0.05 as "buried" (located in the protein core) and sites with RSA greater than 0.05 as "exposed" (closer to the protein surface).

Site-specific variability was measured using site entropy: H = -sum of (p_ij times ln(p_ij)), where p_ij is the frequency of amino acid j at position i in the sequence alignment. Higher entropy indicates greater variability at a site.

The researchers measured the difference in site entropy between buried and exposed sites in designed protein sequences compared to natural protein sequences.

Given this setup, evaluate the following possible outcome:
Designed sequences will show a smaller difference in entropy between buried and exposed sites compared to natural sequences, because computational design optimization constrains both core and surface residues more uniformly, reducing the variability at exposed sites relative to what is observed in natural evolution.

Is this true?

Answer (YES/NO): NO